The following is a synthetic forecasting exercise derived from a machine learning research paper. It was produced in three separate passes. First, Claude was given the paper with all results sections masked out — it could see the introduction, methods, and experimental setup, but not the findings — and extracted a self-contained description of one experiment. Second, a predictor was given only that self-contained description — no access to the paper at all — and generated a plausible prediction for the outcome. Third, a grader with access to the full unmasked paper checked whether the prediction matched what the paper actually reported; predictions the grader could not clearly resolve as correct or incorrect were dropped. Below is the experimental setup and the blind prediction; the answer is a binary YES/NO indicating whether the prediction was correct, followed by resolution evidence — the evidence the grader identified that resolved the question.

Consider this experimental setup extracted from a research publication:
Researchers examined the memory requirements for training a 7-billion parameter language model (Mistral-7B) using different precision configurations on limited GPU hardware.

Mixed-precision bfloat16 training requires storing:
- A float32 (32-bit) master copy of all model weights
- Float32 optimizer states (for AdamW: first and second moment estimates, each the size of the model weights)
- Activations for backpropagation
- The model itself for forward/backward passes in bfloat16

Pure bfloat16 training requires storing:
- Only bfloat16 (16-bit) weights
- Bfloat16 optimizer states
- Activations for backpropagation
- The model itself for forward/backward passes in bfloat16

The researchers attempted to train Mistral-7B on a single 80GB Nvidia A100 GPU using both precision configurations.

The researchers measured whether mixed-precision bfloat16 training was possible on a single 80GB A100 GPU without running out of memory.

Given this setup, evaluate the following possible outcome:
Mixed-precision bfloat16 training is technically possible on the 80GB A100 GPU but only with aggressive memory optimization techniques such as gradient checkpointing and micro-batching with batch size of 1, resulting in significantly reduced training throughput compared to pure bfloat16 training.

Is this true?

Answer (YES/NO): NO